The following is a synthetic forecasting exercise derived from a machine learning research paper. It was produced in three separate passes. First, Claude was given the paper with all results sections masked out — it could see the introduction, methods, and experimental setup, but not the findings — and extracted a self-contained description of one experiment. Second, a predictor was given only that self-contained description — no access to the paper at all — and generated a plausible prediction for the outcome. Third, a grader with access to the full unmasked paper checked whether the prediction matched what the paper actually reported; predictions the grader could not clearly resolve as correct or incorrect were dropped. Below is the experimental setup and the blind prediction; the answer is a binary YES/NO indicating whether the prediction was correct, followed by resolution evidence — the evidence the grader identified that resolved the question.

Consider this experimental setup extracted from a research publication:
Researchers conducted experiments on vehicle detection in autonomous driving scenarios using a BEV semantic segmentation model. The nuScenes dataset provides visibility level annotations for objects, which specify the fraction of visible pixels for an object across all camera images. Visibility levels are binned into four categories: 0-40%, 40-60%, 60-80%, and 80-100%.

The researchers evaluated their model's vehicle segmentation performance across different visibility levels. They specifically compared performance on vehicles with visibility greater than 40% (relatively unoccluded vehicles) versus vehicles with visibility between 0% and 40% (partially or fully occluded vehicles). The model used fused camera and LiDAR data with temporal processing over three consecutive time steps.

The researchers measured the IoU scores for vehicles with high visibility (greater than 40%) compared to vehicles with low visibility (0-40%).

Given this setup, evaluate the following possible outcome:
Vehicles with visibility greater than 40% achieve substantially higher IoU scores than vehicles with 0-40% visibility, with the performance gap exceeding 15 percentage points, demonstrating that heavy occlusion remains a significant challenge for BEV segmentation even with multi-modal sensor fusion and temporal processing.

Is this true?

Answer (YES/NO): YES